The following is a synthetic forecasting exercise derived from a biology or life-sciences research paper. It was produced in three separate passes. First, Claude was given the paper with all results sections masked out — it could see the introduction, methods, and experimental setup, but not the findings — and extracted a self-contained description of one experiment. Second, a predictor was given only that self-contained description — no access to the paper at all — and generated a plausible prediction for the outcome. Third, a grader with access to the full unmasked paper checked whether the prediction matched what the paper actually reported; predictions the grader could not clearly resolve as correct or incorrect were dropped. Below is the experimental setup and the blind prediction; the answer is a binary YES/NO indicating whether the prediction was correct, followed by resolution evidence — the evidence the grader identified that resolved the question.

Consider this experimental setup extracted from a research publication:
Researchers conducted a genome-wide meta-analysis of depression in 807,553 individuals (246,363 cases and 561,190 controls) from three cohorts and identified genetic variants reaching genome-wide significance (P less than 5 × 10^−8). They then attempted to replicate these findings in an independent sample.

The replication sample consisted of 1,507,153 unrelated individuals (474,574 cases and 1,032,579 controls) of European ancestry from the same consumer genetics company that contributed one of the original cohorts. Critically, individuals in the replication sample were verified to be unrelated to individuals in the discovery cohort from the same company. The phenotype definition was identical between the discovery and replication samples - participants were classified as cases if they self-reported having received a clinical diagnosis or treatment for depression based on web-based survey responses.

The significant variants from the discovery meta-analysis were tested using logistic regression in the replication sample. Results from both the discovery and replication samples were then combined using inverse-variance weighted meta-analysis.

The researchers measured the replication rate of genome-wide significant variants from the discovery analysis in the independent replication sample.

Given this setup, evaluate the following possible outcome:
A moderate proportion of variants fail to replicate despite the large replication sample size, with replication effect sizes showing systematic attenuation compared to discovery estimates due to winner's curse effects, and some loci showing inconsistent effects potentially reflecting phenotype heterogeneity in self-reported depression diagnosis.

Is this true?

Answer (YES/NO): NO